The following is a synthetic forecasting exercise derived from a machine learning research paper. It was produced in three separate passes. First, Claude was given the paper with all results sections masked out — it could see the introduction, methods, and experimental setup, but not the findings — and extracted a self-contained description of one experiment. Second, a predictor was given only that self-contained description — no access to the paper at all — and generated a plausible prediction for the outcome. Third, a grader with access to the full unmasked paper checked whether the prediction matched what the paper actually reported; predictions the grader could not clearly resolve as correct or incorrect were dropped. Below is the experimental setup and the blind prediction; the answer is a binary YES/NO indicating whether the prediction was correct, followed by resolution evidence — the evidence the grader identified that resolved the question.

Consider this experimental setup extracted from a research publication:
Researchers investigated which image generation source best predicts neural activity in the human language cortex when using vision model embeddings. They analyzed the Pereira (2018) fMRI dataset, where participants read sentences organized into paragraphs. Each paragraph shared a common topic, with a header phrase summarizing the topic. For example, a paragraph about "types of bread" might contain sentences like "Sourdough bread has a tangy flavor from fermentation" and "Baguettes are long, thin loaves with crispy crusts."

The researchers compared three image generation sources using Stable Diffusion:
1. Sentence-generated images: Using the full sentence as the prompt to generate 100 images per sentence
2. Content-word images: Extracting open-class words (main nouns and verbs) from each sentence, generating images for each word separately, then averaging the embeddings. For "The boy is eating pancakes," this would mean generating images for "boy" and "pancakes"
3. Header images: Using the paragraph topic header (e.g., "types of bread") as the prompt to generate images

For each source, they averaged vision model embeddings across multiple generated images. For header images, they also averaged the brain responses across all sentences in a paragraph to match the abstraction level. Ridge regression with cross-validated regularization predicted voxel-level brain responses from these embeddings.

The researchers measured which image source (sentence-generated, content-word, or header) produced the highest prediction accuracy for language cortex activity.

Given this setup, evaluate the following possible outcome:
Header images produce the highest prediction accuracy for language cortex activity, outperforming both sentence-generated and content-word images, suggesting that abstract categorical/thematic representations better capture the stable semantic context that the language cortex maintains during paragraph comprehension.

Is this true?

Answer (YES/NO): NO